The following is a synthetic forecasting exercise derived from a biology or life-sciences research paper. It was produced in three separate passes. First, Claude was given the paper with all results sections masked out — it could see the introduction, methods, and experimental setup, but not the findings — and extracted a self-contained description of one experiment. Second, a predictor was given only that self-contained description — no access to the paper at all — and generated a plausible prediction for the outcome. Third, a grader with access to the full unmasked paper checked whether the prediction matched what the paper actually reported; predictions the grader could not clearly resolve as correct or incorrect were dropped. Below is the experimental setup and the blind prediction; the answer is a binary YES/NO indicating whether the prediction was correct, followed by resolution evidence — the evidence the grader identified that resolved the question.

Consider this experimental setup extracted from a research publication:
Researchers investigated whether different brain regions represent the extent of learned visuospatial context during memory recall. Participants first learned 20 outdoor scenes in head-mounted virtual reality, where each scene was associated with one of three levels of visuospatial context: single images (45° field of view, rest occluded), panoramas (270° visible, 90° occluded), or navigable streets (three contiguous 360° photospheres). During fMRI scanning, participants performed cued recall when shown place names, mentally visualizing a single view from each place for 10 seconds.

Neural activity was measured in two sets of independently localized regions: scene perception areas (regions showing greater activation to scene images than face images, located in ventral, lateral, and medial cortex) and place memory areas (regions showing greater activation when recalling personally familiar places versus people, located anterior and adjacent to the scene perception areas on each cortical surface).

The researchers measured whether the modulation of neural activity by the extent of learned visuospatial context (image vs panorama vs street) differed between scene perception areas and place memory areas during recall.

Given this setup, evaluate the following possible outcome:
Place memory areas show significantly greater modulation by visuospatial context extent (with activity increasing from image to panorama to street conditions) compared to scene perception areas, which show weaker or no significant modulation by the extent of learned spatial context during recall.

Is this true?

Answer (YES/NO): YES